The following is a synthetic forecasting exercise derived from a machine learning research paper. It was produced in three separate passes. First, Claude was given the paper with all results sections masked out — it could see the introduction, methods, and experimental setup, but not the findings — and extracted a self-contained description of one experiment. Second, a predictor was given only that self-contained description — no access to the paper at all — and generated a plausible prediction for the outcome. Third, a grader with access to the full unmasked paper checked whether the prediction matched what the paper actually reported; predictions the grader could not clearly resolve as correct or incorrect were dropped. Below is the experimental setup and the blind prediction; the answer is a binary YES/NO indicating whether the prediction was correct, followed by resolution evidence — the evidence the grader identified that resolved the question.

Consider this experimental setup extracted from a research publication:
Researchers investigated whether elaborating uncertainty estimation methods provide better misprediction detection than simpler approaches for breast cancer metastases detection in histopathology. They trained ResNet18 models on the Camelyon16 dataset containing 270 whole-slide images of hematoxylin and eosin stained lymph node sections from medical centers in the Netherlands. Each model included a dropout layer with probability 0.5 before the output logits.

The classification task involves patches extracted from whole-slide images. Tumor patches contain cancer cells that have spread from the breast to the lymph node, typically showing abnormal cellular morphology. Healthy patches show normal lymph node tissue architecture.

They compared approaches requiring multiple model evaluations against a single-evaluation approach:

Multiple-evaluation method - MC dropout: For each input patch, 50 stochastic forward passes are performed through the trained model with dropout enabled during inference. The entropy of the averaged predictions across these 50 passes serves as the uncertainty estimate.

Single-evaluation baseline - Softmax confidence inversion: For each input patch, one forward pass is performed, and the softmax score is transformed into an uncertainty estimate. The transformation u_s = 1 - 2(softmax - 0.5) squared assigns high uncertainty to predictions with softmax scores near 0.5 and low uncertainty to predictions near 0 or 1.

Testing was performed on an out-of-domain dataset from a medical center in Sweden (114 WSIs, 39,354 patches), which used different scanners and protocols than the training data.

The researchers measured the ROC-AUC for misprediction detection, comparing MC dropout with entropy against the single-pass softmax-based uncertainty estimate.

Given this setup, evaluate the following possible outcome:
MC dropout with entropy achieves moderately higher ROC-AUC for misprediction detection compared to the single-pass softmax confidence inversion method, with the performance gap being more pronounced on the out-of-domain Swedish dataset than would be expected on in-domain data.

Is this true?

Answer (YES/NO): NO